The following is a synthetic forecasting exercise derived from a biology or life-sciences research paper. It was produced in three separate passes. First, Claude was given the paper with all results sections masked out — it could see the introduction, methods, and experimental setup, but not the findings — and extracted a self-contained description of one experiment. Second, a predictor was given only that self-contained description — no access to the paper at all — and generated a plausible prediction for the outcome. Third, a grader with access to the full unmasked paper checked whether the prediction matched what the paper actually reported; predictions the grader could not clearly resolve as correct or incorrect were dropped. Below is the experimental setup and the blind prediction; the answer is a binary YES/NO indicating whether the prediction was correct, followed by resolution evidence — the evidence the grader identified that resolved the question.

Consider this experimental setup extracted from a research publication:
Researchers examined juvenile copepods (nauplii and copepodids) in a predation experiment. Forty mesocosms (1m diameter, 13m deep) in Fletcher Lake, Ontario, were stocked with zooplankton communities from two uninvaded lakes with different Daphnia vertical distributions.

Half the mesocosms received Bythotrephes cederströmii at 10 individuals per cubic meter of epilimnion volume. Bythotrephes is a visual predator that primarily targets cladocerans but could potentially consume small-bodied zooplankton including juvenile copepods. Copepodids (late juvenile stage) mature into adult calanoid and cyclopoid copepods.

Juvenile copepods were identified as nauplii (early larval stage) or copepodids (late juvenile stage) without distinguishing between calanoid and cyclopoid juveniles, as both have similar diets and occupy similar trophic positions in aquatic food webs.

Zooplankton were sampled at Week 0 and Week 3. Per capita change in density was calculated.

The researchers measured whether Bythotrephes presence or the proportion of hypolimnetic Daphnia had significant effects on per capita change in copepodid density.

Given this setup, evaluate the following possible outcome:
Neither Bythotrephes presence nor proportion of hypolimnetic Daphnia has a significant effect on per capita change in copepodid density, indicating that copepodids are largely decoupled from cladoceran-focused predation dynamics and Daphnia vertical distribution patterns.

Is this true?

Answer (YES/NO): NO